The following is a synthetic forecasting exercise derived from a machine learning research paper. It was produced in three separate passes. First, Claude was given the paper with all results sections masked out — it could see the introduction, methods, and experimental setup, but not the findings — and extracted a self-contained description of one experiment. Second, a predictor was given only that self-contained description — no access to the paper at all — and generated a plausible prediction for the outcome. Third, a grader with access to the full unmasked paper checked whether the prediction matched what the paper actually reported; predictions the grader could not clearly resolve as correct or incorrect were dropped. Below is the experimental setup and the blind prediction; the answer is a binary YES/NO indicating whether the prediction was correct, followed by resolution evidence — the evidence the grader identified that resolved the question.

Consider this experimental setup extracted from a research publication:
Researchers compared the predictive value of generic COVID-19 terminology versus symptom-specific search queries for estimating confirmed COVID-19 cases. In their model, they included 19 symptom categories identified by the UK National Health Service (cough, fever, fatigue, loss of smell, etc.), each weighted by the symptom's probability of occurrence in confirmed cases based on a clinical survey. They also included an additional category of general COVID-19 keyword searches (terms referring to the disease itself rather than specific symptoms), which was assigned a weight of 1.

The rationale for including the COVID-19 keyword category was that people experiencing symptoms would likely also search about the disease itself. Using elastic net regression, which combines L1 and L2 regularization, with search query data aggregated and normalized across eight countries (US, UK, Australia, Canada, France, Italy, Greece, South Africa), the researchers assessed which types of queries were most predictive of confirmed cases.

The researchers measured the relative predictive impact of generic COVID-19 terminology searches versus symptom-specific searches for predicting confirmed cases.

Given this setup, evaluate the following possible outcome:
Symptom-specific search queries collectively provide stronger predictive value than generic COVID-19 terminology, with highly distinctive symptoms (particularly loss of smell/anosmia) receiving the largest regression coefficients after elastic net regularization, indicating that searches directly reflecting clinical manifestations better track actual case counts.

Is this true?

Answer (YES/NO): NO